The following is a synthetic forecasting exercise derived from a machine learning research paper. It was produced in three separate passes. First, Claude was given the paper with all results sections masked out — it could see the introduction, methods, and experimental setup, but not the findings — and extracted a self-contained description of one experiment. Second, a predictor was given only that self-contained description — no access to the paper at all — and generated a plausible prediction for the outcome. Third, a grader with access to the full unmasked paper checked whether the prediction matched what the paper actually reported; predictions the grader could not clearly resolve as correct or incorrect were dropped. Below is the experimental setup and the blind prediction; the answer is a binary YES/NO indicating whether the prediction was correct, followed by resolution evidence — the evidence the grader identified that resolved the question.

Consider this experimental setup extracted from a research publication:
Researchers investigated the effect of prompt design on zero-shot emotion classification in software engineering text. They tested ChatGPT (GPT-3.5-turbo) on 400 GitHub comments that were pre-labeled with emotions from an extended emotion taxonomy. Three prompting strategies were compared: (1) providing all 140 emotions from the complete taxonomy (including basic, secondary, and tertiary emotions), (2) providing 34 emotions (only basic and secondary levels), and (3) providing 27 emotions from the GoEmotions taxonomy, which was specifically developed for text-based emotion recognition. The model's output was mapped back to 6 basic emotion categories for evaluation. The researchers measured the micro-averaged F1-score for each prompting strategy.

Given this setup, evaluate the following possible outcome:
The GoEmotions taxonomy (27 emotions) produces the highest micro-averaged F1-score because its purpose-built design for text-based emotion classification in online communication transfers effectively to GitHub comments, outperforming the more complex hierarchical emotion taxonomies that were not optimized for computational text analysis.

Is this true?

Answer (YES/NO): YES